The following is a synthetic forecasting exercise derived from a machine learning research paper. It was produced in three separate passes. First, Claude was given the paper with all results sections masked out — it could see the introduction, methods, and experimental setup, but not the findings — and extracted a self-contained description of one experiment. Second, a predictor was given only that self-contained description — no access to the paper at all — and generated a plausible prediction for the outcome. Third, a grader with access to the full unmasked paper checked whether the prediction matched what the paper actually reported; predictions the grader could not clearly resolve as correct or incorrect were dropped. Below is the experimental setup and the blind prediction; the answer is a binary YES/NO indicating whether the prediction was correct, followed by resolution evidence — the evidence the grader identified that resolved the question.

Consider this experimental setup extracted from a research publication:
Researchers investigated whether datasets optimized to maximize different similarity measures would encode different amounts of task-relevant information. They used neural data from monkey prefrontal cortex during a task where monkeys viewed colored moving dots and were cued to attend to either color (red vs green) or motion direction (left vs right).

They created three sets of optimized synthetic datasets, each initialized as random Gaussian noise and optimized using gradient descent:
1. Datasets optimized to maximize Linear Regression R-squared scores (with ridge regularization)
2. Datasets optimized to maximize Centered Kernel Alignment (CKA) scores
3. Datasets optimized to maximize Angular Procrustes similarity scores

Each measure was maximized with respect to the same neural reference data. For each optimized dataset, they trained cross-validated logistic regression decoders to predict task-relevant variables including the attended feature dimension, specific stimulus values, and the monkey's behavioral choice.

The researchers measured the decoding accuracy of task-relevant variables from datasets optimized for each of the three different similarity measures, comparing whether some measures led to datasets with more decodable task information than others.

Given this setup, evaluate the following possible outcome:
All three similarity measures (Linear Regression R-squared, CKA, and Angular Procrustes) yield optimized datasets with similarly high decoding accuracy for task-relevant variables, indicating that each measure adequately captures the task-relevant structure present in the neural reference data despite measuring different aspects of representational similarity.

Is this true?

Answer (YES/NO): NO